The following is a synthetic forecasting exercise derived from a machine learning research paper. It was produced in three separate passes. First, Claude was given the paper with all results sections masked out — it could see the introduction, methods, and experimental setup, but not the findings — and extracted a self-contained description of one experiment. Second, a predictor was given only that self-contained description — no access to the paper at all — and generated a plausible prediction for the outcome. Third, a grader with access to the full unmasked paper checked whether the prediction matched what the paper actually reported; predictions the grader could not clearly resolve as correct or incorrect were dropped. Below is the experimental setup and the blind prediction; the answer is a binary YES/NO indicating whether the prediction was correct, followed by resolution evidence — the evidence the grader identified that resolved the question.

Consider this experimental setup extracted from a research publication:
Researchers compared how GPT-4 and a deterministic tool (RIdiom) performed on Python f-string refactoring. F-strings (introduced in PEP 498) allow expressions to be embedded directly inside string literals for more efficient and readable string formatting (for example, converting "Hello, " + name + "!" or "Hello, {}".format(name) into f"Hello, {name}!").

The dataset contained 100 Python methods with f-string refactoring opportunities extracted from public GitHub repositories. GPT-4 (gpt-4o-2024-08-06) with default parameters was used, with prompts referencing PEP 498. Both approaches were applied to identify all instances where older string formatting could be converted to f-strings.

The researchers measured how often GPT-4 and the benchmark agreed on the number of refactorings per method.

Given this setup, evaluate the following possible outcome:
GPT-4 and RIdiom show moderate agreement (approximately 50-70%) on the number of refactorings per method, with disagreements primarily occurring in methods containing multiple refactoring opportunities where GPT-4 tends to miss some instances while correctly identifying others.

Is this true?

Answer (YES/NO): NO